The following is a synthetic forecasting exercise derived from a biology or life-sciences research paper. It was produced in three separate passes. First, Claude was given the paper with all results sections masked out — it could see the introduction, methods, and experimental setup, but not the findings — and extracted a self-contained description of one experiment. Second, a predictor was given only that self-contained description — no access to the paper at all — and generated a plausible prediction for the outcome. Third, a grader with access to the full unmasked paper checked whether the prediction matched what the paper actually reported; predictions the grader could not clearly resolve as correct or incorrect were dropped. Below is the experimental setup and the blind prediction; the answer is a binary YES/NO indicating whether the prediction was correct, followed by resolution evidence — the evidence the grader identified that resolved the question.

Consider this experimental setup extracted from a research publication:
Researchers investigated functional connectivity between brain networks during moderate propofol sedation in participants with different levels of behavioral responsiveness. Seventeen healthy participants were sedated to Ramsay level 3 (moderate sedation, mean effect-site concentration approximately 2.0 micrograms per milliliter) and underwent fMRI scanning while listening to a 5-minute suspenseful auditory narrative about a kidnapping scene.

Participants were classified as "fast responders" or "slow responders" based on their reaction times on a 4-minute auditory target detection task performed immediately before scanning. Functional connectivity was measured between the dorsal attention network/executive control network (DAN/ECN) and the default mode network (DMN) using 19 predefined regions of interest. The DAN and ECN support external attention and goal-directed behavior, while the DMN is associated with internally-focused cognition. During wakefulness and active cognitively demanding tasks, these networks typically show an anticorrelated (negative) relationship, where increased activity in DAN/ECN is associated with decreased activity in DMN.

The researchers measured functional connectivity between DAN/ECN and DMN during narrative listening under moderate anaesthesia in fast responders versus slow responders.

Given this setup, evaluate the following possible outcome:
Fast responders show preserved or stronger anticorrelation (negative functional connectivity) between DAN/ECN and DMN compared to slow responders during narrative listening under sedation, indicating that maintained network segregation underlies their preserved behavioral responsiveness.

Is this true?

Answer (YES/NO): NO